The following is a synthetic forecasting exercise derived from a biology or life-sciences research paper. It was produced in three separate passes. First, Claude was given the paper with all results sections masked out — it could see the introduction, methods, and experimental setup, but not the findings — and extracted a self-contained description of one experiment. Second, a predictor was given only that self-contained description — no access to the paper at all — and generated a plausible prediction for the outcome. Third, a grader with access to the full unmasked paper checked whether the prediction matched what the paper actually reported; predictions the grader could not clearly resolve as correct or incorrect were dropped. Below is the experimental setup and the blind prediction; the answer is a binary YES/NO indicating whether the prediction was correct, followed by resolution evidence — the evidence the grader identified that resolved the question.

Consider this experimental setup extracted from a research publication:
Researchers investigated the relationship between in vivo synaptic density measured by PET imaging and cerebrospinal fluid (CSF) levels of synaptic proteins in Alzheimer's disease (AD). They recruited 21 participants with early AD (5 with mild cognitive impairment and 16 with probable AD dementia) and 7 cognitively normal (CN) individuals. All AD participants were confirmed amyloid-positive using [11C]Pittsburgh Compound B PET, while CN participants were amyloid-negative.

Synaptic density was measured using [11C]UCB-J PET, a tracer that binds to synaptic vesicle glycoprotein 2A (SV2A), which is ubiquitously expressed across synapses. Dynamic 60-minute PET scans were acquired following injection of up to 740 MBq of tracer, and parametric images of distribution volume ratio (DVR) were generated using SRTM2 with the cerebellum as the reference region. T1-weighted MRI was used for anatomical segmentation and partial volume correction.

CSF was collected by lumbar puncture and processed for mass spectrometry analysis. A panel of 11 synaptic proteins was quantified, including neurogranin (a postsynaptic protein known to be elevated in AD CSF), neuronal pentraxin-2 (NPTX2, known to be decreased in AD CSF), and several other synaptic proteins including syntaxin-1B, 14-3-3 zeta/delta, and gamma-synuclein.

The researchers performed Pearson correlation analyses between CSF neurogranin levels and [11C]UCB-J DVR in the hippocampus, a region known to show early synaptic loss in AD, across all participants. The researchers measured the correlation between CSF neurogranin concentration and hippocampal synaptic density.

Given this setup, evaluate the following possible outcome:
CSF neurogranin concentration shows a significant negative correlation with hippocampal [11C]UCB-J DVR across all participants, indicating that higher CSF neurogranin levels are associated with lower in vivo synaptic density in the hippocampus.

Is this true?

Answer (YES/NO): NO